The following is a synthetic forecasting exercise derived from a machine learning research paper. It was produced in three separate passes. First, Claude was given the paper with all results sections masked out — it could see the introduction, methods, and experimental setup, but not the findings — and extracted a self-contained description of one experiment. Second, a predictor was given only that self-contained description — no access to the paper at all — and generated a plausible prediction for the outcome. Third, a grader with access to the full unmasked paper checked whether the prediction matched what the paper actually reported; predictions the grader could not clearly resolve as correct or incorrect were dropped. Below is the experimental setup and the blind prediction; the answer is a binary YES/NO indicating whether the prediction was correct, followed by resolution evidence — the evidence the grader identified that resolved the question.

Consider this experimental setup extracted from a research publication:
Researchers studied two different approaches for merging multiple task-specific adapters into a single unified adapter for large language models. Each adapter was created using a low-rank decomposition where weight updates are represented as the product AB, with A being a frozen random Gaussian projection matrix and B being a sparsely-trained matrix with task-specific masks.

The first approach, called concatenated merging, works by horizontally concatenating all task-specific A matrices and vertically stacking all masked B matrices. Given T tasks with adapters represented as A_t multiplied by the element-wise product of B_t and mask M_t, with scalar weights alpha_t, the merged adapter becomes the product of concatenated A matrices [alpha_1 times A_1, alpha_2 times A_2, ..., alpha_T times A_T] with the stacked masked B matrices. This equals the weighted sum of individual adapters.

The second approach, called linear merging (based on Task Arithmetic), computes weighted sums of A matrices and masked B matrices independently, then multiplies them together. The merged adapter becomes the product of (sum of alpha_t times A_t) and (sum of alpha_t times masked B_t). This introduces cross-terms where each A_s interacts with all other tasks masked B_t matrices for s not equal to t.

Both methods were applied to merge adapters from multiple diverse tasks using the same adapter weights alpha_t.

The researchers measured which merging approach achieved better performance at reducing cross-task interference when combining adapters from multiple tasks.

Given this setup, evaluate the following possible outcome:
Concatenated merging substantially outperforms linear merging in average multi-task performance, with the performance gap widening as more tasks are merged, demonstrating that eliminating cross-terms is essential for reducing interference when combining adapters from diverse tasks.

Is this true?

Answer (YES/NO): NO